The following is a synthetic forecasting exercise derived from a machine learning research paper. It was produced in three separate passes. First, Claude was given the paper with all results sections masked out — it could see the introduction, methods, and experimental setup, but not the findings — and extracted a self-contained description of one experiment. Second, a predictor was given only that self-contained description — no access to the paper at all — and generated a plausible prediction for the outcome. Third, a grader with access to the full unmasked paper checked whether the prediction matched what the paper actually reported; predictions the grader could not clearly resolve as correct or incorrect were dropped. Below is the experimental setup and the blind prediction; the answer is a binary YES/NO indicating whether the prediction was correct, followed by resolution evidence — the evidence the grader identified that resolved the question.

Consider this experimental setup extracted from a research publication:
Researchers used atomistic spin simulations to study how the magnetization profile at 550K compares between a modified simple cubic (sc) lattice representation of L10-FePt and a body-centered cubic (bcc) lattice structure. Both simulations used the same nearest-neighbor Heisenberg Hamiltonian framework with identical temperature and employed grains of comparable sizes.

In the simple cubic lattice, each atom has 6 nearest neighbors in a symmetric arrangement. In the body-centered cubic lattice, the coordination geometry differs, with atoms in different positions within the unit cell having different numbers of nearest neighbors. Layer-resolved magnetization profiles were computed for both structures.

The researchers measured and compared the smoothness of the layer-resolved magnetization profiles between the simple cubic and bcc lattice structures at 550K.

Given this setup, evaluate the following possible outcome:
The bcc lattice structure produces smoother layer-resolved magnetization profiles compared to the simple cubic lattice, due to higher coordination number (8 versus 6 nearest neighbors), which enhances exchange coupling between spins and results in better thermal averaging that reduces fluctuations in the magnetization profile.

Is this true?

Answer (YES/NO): NO